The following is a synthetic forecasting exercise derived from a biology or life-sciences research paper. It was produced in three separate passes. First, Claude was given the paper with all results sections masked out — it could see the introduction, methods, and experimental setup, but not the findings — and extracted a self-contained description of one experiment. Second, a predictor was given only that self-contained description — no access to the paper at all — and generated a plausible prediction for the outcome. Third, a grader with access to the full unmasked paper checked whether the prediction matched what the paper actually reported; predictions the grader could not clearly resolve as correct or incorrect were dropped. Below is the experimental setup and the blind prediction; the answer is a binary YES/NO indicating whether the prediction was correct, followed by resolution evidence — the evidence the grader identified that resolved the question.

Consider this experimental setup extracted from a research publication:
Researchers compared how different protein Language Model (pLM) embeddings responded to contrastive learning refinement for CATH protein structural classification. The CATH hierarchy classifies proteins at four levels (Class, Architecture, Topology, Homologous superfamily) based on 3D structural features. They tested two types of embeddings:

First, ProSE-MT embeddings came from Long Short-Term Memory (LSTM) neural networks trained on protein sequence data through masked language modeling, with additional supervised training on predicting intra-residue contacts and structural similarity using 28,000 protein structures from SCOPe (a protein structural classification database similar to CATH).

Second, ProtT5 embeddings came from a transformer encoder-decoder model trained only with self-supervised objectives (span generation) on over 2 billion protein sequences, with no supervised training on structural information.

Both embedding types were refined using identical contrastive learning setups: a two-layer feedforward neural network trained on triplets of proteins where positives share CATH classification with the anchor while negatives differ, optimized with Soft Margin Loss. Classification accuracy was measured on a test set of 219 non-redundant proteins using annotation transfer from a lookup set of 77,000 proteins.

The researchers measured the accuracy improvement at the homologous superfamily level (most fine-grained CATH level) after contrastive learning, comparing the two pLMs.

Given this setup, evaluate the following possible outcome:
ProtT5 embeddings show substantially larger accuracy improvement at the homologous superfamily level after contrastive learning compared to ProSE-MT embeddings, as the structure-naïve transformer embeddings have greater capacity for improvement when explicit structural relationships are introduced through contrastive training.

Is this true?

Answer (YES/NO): YES